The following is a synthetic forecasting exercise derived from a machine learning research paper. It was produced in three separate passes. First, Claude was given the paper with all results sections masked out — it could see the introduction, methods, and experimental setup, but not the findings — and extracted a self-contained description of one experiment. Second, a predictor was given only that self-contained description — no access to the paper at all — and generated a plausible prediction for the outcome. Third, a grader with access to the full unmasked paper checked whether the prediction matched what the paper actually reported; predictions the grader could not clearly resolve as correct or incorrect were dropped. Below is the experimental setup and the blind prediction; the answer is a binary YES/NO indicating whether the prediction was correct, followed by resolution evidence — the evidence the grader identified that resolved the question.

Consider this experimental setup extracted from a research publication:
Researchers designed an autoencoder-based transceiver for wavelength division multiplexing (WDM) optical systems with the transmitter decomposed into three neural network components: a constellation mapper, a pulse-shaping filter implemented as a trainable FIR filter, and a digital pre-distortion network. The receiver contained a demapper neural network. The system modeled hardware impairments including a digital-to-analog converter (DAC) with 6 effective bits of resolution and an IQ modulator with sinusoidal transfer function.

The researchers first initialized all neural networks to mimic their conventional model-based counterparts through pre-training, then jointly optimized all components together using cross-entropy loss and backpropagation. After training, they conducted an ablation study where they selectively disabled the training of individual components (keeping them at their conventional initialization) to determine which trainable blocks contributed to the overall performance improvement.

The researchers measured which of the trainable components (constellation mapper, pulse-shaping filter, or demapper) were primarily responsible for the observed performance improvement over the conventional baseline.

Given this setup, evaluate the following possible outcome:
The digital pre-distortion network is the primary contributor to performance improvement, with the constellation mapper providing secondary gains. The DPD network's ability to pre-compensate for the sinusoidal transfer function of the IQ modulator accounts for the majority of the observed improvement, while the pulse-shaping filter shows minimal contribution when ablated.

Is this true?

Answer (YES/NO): NO